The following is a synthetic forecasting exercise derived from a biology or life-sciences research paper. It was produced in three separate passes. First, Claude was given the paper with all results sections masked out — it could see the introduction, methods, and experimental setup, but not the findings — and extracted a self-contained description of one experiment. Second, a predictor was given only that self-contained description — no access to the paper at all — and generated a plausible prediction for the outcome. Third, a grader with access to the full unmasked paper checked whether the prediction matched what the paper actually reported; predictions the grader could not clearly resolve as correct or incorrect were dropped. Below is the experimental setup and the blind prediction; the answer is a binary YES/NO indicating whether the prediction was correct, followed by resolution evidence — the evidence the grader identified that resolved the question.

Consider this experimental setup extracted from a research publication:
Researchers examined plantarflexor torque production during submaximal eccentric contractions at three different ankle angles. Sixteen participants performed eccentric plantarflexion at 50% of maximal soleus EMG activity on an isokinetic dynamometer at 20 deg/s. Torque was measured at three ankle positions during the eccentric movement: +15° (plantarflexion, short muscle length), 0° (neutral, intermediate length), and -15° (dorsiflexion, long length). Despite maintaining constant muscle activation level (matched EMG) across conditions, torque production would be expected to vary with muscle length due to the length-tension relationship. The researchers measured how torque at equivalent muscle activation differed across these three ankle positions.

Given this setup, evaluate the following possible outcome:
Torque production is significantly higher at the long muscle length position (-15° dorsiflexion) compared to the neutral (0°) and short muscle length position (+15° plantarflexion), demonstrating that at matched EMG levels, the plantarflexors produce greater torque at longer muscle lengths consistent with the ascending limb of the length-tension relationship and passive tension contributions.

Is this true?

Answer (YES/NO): YES